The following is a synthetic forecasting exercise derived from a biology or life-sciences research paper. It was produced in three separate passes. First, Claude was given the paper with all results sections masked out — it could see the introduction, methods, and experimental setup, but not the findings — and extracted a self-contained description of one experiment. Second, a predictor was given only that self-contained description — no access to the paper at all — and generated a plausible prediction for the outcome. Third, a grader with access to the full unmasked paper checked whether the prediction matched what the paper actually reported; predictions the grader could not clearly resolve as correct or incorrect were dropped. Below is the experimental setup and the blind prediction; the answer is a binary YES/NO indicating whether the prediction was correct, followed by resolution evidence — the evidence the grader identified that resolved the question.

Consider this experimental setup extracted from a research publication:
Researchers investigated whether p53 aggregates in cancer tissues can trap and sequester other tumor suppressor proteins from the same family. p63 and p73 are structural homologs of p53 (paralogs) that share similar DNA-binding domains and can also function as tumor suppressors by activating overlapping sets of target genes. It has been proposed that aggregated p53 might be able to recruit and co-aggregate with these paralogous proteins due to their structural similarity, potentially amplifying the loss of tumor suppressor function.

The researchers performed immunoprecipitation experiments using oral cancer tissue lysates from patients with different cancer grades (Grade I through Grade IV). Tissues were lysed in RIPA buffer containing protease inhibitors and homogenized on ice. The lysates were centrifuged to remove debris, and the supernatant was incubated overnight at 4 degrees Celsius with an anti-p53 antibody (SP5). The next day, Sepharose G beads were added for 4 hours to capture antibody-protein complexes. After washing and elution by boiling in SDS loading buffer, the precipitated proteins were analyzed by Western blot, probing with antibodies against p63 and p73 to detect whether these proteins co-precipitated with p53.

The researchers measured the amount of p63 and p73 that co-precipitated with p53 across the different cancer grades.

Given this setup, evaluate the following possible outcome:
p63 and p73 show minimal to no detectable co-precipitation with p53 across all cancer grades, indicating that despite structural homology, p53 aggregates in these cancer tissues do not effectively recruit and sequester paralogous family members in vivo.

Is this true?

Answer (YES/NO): NO